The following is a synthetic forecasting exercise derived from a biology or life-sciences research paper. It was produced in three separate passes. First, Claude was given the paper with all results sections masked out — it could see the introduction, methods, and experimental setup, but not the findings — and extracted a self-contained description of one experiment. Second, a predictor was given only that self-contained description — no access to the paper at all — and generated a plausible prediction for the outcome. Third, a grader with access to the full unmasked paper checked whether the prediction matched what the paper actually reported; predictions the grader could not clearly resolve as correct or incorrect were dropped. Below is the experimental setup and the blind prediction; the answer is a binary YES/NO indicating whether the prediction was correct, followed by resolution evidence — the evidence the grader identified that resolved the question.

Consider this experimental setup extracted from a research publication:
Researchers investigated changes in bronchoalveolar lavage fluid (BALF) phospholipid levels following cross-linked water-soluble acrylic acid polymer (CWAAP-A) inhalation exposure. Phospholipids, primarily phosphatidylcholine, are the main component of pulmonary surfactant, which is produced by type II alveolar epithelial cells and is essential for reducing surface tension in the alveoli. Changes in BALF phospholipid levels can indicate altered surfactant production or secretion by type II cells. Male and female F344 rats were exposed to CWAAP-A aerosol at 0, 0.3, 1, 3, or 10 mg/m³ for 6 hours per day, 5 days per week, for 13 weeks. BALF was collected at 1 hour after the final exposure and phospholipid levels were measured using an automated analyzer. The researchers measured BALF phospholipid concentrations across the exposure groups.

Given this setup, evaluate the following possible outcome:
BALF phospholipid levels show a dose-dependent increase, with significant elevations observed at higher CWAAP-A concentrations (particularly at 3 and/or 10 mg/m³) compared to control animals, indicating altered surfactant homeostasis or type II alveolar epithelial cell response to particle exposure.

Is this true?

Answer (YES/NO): YES